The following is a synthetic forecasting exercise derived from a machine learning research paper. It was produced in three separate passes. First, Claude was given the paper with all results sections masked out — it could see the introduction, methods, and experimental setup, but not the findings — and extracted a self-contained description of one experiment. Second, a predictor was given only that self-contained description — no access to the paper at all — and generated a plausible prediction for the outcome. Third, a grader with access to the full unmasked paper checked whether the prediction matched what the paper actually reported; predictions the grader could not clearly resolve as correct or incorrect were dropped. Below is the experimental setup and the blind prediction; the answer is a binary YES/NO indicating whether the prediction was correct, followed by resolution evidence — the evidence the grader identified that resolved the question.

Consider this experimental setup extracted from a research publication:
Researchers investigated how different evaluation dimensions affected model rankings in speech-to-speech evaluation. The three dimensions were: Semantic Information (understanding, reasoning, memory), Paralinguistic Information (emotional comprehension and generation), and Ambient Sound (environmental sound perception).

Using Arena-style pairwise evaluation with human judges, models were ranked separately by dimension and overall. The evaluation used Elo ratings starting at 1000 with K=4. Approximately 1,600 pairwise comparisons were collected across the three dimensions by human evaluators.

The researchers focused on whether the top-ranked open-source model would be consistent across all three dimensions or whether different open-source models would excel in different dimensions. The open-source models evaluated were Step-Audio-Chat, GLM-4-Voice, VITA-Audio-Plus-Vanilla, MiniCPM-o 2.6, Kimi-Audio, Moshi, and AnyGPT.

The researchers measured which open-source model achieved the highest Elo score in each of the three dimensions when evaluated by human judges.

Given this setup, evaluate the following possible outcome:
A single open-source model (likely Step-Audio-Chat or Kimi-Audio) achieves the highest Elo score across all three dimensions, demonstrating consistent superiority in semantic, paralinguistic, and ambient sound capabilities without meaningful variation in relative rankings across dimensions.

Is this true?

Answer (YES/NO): YES